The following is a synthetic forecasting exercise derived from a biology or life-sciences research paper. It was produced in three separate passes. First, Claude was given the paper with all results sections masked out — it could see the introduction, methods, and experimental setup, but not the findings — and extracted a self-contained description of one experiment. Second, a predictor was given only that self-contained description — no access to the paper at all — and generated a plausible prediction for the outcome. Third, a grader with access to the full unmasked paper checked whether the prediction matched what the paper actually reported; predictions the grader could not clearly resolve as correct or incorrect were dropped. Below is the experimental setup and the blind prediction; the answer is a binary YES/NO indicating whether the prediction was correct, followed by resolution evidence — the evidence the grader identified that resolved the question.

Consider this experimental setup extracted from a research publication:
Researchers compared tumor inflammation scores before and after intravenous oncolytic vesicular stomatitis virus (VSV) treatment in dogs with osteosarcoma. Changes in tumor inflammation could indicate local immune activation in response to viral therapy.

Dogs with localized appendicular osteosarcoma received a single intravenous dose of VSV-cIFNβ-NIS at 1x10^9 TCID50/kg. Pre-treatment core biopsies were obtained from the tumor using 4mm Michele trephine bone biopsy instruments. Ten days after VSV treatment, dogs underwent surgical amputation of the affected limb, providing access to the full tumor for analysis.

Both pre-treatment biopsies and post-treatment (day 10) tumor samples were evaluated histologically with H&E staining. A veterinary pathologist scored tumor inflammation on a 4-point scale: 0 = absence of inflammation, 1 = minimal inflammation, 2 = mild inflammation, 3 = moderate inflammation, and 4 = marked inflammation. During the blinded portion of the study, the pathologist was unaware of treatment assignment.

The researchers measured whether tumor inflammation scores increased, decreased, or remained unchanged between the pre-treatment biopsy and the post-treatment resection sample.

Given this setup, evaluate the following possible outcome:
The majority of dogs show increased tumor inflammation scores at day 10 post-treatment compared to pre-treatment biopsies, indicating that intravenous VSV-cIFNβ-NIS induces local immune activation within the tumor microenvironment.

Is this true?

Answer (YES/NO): YES